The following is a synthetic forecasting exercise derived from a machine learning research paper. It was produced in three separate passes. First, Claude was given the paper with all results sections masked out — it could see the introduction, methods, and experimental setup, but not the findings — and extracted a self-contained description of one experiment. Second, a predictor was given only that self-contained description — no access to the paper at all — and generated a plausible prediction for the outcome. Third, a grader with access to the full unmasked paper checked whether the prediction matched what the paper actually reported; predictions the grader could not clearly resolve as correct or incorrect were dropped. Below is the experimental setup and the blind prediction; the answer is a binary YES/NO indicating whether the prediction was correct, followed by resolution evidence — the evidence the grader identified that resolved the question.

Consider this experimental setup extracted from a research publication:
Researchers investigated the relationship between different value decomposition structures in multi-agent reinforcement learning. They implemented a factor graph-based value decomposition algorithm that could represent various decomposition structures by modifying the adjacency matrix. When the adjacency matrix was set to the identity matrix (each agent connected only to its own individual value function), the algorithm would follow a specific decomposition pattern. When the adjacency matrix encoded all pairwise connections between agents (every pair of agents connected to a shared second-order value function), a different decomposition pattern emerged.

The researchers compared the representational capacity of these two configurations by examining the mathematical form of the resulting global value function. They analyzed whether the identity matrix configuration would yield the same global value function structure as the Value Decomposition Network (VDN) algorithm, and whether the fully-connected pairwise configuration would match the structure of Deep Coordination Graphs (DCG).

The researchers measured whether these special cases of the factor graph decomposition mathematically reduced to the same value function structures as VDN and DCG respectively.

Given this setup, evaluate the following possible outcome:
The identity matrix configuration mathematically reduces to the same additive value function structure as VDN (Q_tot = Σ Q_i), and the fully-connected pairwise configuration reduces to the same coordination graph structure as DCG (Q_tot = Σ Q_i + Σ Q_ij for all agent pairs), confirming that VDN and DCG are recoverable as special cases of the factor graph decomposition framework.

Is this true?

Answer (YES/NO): YES